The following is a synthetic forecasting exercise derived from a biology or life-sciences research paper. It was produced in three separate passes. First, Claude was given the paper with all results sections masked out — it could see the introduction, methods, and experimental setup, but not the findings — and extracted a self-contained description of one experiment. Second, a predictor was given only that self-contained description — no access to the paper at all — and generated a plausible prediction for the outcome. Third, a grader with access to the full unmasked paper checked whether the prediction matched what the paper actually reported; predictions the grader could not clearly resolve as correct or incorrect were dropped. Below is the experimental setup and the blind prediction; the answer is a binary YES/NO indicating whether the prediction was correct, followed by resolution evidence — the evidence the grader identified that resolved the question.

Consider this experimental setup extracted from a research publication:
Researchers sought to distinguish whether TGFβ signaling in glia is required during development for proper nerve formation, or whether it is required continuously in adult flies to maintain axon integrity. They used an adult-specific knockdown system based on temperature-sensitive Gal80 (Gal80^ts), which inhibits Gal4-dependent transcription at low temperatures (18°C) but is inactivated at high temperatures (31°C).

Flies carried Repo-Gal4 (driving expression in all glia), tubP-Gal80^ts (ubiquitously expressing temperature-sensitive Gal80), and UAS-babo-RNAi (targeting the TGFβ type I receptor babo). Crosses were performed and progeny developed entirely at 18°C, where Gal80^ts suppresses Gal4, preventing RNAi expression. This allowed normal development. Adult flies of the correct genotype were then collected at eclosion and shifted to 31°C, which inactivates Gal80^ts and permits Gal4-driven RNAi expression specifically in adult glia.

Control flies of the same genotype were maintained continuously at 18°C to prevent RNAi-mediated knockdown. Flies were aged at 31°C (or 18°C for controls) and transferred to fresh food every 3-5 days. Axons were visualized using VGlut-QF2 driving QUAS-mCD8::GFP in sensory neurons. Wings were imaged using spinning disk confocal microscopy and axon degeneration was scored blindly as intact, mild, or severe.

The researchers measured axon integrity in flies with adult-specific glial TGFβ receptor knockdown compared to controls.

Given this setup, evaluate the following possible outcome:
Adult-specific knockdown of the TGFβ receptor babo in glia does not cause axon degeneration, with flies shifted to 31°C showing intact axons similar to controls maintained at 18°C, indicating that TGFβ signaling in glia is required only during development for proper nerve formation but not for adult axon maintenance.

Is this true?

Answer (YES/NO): NO